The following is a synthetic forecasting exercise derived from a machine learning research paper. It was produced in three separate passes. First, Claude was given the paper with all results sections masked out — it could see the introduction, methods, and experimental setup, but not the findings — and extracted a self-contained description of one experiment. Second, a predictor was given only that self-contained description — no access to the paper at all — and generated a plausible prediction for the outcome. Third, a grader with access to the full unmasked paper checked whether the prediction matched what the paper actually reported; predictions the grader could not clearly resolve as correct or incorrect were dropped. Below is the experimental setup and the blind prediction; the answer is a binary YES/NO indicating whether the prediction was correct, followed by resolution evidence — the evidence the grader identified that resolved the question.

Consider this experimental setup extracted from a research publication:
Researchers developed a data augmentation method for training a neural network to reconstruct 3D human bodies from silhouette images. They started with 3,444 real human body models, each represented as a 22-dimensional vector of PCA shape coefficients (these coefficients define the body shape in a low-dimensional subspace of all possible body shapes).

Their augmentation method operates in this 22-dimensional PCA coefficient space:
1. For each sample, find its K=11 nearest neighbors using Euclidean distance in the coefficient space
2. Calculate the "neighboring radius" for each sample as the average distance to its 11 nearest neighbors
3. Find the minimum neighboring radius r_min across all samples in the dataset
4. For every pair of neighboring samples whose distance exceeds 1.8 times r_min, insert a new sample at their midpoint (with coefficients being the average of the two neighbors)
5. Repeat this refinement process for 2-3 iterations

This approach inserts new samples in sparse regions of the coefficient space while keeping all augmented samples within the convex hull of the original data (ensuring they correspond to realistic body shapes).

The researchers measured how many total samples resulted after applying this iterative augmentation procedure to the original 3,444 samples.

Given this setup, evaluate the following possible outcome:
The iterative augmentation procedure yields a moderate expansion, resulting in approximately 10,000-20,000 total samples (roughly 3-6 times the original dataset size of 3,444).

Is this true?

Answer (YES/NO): NO